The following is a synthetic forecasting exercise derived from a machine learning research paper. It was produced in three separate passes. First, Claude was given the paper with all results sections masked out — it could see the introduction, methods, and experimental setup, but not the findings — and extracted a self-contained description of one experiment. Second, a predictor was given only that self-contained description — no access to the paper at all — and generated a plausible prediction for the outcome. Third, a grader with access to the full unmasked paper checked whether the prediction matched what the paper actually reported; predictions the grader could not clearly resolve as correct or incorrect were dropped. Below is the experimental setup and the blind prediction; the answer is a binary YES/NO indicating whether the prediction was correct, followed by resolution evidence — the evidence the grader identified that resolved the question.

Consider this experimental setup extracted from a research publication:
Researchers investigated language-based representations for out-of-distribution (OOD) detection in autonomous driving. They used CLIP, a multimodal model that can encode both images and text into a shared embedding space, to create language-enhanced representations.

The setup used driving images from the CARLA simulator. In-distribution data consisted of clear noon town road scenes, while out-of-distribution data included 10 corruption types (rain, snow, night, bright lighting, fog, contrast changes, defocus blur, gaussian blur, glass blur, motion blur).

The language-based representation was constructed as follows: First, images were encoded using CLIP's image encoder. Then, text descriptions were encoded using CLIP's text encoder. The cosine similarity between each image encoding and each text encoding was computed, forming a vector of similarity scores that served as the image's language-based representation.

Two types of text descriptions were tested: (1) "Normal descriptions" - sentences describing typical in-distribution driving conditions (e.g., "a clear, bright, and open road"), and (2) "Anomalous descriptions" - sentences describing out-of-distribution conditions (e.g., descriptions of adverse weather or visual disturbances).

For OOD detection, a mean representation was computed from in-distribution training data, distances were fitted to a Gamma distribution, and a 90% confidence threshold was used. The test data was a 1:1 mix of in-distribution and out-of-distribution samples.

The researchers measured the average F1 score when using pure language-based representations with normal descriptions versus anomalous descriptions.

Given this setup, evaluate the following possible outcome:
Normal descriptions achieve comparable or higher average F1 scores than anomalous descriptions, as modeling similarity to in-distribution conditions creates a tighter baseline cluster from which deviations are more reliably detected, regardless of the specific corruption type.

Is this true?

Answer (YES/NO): NO